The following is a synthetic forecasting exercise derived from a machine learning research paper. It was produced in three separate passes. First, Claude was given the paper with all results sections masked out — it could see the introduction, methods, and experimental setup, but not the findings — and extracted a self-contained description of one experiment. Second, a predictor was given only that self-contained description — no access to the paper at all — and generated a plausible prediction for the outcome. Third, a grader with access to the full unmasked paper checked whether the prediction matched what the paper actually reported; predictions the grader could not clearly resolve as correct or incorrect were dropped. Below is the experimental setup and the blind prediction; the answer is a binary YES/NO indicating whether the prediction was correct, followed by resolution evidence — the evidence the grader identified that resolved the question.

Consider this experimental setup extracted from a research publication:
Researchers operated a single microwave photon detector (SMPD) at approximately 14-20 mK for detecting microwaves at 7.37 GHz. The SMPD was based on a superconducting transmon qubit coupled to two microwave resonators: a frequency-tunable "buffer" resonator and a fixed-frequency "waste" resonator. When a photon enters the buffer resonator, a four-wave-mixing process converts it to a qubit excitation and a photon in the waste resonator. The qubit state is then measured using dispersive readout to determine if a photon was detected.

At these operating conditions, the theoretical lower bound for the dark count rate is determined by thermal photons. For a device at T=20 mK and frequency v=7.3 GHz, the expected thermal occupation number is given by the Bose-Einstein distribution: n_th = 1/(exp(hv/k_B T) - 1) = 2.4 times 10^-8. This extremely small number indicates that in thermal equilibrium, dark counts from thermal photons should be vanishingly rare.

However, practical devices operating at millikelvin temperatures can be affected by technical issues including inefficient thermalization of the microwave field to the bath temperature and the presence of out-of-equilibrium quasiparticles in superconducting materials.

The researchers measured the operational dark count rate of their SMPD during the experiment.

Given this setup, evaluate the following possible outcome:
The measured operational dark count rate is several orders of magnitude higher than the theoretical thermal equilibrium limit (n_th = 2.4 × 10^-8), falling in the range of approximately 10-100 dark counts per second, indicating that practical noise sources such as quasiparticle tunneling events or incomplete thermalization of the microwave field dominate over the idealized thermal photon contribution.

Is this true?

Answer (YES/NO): YES